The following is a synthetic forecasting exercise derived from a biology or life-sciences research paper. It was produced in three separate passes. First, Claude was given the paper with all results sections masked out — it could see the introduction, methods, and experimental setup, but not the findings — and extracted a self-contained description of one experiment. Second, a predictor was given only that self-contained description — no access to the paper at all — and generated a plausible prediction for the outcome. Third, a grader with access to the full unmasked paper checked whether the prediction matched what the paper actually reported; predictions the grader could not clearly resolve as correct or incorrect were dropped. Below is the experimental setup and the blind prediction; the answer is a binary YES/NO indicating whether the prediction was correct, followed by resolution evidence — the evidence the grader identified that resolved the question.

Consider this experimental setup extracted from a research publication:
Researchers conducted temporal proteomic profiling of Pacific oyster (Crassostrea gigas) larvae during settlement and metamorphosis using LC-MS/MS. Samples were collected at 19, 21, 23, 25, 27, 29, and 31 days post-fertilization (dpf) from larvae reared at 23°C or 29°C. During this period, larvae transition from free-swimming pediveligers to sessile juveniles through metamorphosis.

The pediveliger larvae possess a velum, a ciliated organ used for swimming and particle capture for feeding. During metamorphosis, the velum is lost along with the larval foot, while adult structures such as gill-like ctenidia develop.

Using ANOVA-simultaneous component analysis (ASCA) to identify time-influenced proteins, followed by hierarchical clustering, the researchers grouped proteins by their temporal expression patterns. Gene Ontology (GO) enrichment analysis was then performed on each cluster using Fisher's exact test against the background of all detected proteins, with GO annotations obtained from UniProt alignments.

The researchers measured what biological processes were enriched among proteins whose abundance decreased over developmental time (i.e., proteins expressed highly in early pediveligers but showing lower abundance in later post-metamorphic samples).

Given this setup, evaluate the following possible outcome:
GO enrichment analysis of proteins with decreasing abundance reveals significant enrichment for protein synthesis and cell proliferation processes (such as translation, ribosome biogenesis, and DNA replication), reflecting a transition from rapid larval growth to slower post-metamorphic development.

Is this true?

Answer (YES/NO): NO